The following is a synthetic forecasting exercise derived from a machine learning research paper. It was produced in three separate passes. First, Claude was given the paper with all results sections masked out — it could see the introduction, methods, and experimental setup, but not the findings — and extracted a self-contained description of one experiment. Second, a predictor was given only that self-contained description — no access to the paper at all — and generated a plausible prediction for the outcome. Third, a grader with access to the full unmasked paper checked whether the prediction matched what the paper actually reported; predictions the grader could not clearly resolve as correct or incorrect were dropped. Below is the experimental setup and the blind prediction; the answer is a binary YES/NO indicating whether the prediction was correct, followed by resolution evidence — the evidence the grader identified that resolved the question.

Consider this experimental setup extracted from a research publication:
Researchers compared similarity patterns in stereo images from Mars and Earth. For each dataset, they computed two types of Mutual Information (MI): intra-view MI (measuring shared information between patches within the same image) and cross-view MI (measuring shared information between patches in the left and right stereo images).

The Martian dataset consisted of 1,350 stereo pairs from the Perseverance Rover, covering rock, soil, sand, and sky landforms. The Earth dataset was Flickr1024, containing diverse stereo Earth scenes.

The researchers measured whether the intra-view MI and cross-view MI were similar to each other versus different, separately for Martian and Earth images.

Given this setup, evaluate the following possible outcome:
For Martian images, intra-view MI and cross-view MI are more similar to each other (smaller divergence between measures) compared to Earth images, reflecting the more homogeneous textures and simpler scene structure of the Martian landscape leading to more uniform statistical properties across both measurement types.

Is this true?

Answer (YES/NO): YES